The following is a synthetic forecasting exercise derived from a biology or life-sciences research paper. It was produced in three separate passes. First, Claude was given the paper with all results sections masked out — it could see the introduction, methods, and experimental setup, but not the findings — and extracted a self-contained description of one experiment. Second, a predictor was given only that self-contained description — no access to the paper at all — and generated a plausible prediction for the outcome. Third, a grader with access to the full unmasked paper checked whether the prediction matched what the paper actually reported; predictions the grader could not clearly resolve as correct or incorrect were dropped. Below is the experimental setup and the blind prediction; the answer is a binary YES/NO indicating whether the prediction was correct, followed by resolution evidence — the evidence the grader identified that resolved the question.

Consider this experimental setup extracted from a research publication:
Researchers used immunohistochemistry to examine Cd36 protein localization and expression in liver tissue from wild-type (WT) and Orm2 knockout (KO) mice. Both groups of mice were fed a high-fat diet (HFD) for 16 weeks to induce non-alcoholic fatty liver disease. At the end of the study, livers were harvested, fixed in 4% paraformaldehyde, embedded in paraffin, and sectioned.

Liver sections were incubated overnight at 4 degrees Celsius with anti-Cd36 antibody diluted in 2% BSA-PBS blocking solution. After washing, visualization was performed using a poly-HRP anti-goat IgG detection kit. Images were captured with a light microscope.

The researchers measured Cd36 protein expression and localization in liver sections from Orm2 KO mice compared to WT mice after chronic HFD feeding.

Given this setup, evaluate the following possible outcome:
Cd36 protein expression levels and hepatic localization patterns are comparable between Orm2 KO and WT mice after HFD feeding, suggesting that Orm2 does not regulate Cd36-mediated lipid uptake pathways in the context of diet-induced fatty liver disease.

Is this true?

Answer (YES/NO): NO